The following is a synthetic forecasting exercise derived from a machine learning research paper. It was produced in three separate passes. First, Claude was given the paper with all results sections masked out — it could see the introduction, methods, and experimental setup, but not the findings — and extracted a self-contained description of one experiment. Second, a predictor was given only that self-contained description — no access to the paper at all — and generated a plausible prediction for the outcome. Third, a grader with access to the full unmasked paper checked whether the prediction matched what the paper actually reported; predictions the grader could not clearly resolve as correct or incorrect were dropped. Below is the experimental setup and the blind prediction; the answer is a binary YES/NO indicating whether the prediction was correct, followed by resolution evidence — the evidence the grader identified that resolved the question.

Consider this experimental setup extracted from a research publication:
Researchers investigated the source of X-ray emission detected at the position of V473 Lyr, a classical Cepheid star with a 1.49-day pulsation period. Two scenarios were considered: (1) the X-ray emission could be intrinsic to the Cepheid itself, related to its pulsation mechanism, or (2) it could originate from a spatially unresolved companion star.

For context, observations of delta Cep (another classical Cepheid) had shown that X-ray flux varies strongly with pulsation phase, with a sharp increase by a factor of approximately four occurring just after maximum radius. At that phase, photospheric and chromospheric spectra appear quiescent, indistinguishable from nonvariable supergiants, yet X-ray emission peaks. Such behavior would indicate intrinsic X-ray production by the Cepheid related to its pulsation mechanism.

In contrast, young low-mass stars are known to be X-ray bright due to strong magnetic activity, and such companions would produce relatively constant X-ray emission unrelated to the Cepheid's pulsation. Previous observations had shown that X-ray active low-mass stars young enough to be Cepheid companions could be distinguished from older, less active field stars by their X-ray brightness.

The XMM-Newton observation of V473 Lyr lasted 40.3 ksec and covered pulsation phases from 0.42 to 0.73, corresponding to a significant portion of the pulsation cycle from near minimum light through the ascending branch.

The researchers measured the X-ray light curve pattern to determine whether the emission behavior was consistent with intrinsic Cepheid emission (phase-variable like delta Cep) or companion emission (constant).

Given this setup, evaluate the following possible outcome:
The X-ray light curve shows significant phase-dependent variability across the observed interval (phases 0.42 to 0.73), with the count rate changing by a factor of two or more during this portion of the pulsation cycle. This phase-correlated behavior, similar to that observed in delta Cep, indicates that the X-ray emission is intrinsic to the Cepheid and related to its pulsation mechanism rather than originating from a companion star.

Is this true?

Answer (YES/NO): NO